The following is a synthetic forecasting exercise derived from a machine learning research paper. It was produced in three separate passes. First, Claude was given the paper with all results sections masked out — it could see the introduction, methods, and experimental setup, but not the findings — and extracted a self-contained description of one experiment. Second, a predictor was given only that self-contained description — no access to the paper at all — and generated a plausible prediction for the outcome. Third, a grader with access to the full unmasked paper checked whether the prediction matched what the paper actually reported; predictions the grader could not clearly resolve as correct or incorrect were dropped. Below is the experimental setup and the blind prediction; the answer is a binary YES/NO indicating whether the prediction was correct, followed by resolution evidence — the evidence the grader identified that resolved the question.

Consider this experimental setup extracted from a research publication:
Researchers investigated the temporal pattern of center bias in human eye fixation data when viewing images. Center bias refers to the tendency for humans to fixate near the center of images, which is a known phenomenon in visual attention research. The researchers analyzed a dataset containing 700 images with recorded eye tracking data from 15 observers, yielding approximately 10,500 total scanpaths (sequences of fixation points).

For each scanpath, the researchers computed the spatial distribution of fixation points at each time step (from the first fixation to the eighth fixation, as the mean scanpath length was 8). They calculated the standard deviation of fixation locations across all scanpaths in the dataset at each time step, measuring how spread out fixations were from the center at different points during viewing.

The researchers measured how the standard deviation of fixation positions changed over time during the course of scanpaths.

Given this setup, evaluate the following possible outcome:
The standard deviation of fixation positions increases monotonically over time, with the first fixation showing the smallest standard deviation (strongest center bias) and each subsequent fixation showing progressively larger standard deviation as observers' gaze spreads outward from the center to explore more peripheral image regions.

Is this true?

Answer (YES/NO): YES